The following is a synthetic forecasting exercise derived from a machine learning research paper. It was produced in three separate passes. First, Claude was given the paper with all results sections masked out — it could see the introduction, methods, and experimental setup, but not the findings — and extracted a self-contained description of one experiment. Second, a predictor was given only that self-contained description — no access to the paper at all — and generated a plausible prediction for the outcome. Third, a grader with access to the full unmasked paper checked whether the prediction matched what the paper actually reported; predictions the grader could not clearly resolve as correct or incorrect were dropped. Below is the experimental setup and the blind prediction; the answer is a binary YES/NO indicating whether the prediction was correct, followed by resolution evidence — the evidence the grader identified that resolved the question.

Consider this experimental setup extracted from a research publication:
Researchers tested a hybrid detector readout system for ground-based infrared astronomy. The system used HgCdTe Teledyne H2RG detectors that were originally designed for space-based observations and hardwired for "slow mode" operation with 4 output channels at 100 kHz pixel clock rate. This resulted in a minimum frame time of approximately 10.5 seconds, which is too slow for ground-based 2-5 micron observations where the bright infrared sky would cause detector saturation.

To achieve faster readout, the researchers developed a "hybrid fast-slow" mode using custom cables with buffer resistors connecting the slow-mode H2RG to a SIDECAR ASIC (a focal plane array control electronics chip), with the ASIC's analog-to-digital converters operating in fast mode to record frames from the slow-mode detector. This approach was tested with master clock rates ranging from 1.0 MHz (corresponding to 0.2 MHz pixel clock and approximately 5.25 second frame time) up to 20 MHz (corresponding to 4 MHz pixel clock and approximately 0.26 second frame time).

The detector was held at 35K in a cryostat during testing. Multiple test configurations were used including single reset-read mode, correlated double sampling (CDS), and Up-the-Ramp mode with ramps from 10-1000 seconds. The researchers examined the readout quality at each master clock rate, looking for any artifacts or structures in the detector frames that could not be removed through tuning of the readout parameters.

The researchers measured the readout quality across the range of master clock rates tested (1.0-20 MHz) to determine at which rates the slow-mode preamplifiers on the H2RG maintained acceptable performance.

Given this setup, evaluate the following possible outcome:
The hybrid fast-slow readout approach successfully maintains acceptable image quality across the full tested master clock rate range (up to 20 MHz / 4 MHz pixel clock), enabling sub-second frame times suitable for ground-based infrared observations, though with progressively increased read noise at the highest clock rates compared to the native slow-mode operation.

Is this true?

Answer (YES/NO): NO